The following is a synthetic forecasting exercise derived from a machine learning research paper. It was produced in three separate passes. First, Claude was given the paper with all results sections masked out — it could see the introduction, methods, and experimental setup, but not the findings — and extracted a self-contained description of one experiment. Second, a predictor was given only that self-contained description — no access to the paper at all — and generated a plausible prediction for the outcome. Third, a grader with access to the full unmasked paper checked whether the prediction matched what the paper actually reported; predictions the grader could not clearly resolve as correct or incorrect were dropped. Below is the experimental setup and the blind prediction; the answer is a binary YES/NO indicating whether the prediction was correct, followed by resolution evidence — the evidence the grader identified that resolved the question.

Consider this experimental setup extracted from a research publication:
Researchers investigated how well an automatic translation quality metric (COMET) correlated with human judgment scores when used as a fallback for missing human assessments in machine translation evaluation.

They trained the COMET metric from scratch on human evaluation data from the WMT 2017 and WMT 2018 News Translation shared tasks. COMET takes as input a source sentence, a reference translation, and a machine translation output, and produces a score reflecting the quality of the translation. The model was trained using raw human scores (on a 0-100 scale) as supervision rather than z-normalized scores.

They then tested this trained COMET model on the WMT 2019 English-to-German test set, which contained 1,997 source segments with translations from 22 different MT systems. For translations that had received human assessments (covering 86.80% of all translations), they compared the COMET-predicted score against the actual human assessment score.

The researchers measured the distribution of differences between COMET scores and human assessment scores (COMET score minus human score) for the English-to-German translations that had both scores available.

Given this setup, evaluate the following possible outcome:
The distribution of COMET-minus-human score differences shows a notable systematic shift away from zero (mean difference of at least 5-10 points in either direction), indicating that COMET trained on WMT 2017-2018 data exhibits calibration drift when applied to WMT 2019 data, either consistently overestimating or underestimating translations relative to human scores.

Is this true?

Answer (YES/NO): NO